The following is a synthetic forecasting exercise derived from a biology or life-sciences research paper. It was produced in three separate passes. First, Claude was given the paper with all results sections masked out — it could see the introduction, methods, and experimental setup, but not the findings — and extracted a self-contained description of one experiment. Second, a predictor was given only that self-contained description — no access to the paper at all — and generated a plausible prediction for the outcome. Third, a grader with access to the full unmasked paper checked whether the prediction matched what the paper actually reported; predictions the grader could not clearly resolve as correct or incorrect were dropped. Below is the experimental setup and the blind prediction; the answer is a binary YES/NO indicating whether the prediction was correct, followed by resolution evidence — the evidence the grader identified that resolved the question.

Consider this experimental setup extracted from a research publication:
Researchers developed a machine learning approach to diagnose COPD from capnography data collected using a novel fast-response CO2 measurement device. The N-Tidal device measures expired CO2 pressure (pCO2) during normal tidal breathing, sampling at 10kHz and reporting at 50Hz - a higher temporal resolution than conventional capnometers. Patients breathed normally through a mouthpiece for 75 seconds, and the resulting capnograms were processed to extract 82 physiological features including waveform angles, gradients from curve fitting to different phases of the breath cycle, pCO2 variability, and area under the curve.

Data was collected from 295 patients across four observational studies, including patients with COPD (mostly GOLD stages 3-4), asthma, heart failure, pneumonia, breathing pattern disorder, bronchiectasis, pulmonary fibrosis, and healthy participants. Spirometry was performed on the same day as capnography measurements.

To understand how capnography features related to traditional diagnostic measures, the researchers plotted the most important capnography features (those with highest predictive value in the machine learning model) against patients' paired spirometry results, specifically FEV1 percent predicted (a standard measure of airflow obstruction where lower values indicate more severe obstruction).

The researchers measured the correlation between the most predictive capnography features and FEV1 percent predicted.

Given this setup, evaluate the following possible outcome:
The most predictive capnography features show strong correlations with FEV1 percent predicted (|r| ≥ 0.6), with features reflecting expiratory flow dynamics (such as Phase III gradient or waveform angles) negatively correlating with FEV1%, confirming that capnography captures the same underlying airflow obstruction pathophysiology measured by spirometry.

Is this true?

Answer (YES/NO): NO